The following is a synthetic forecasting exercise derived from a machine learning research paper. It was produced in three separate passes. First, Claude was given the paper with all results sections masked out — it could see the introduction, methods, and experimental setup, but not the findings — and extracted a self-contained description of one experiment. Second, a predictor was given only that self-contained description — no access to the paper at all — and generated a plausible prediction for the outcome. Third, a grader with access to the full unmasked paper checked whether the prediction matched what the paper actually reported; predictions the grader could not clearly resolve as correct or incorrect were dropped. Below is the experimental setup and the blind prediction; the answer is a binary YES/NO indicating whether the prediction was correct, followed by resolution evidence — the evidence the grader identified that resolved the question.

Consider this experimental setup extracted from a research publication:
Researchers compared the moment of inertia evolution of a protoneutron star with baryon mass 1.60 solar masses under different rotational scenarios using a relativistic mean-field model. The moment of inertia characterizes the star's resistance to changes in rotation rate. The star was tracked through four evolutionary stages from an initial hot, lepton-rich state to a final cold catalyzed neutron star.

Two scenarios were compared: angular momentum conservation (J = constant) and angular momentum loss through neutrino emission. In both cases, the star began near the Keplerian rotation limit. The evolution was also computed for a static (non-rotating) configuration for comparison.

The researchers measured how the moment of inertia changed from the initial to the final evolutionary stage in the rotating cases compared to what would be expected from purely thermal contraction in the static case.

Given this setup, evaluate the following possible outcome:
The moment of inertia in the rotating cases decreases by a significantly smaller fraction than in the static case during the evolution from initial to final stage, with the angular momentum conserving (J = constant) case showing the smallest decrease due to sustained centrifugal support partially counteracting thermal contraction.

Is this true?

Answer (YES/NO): NO